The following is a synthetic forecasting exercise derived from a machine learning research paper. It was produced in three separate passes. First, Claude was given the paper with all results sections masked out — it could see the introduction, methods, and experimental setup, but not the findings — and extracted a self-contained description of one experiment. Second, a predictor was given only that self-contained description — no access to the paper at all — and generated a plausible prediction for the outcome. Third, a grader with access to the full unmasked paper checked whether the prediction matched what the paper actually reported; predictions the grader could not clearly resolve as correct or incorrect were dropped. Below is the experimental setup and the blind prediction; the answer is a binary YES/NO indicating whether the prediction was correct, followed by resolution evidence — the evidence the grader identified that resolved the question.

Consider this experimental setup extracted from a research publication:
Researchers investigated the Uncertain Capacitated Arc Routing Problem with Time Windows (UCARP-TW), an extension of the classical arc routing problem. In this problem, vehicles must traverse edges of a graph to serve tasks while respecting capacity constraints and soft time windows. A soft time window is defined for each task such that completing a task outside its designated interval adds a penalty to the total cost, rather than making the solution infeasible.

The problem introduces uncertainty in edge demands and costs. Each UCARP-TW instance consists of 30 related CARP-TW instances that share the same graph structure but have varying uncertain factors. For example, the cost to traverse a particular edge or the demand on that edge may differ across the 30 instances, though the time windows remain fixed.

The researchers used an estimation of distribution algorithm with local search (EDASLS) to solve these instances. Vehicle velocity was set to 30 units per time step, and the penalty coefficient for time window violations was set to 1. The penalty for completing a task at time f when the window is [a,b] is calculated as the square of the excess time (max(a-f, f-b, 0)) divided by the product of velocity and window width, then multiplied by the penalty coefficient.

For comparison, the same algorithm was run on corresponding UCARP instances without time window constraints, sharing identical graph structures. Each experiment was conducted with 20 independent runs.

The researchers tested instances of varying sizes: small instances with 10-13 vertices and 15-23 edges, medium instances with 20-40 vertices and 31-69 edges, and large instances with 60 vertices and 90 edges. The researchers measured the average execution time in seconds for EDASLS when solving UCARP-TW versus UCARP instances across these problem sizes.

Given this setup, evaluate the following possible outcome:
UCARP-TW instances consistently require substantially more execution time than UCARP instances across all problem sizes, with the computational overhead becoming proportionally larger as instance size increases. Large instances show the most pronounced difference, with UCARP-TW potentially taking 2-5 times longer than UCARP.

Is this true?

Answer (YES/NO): NO